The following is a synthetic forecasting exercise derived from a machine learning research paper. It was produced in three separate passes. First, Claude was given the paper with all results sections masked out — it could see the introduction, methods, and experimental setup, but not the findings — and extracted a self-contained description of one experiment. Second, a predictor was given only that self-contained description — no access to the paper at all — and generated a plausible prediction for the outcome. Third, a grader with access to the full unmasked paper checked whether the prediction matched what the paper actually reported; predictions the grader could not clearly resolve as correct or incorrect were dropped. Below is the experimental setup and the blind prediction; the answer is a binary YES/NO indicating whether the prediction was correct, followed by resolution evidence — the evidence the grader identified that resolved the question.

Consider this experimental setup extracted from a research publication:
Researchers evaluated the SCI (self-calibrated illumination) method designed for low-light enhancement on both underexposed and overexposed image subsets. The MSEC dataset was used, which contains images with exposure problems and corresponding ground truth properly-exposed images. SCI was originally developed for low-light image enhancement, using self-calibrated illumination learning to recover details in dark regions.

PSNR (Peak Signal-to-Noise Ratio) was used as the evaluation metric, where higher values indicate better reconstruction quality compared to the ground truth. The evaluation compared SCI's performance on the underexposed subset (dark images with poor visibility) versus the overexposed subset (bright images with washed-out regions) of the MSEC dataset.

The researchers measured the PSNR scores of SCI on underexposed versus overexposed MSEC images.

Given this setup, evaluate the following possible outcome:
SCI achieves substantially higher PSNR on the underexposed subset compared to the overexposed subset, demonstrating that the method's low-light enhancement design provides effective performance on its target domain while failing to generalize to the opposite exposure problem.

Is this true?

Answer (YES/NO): NO